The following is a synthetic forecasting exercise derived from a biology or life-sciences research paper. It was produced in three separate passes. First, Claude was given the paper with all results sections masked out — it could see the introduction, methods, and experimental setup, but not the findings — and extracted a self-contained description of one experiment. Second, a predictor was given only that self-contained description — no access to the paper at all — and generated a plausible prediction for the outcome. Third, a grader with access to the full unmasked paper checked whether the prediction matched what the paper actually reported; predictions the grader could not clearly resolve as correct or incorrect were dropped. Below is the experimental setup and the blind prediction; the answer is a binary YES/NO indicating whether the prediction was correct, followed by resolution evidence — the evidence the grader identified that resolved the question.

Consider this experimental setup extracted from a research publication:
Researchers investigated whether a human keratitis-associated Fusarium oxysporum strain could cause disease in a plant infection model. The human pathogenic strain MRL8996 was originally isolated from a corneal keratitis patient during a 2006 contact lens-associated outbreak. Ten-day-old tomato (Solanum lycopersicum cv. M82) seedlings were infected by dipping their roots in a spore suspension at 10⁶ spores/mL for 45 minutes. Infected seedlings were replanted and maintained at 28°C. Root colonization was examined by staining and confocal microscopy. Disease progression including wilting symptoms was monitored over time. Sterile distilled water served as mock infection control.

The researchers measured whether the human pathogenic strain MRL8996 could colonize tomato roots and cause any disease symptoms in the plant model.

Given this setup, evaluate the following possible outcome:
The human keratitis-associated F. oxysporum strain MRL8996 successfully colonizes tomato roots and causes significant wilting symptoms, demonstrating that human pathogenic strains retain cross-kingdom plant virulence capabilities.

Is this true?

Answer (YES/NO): YES